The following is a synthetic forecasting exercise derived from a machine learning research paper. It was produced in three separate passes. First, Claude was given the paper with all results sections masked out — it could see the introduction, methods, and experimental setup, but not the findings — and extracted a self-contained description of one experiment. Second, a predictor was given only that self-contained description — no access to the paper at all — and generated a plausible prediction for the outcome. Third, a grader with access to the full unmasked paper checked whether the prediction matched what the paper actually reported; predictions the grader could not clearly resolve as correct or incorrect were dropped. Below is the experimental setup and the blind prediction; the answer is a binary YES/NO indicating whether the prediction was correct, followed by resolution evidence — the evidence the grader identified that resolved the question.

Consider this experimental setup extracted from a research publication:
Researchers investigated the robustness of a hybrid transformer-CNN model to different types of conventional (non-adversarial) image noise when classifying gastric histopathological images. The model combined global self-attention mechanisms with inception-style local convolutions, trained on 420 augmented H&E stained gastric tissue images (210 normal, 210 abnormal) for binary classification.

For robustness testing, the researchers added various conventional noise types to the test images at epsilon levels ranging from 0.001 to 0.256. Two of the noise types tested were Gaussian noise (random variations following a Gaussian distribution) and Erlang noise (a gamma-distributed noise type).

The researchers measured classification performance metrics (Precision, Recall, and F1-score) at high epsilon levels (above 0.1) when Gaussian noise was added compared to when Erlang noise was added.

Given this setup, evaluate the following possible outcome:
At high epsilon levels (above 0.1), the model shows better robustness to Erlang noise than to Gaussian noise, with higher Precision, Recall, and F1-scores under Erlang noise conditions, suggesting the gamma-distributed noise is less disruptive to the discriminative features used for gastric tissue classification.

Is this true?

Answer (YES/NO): YES